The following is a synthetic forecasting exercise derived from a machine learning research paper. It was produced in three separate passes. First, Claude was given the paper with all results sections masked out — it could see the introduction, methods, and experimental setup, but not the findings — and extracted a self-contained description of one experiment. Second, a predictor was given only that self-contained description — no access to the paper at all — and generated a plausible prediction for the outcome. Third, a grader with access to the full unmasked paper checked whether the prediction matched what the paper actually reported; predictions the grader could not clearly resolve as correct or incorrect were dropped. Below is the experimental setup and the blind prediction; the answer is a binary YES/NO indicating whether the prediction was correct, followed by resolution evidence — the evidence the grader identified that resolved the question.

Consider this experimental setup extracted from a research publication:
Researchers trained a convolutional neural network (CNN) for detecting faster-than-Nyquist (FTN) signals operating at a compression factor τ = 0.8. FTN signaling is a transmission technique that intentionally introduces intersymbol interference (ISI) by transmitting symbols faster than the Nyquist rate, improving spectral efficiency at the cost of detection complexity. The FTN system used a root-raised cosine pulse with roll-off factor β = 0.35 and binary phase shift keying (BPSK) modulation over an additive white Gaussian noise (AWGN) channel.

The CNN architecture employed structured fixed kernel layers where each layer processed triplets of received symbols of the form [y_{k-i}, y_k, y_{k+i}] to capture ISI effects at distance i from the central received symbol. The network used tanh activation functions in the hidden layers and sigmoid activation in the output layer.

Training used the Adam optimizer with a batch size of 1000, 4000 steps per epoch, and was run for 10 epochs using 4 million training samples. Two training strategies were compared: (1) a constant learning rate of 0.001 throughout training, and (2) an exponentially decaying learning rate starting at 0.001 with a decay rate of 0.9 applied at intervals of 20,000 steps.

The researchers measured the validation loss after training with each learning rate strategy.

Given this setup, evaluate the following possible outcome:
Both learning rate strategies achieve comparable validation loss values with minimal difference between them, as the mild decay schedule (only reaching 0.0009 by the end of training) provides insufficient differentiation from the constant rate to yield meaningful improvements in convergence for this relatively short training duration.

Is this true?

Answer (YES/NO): NO